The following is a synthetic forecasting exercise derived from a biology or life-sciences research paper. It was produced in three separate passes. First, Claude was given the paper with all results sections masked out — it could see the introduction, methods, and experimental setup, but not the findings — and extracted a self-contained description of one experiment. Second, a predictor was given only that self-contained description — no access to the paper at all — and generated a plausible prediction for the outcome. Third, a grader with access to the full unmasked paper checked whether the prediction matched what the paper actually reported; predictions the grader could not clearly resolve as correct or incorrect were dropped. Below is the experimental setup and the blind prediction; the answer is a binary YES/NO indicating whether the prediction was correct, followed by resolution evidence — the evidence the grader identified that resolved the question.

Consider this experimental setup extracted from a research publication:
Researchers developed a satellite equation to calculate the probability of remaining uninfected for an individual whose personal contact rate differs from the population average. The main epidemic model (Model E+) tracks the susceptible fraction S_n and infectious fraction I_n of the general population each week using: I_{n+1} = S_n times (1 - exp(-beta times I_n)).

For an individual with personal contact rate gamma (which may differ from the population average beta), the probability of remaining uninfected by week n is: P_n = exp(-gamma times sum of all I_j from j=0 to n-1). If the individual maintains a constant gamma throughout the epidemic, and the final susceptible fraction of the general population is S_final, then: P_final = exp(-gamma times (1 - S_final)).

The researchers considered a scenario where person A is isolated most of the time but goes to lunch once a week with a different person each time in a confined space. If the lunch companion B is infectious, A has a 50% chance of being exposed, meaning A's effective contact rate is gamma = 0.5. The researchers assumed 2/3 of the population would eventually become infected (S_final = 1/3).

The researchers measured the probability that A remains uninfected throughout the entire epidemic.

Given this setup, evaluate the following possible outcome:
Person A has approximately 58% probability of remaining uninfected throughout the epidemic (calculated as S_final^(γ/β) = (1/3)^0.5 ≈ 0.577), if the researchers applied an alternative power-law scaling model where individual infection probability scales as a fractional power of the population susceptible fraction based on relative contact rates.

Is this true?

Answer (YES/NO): NO